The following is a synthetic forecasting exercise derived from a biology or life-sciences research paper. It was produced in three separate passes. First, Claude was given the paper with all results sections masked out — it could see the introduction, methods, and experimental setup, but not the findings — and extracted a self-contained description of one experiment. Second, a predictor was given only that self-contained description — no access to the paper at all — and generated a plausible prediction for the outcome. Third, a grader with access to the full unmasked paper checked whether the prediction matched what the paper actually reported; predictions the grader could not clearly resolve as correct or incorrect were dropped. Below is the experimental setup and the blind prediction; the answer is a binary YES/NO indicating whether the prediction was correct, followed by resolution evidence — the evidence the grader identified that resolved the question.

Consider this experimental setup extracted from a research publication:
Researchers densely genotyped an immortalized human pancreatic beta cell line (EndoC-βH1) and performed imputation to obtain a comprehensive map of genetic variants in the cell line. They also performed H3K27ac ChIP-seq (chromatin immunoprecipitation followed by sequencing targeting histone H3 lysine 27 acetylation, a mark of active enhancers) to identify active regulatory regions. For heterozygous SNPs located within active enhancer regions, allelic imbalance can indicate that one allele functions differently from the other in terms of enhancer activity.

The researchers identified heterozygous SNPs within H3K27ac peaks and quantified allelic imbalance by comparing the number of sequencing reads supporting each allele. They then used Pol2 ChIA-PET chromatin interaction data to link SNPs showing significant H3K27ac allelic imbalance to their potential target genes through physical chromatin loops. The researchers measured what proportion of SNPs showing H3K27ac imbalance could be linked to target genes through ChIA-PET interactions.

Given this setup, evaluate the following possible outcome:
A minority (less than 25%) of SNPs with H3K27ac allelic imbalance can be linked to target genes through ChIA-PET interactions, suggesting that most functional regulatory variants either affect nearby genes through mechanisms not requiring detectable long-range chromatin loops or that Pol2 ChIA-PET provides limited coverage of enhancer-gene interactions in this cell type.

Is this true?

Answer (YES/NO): NO